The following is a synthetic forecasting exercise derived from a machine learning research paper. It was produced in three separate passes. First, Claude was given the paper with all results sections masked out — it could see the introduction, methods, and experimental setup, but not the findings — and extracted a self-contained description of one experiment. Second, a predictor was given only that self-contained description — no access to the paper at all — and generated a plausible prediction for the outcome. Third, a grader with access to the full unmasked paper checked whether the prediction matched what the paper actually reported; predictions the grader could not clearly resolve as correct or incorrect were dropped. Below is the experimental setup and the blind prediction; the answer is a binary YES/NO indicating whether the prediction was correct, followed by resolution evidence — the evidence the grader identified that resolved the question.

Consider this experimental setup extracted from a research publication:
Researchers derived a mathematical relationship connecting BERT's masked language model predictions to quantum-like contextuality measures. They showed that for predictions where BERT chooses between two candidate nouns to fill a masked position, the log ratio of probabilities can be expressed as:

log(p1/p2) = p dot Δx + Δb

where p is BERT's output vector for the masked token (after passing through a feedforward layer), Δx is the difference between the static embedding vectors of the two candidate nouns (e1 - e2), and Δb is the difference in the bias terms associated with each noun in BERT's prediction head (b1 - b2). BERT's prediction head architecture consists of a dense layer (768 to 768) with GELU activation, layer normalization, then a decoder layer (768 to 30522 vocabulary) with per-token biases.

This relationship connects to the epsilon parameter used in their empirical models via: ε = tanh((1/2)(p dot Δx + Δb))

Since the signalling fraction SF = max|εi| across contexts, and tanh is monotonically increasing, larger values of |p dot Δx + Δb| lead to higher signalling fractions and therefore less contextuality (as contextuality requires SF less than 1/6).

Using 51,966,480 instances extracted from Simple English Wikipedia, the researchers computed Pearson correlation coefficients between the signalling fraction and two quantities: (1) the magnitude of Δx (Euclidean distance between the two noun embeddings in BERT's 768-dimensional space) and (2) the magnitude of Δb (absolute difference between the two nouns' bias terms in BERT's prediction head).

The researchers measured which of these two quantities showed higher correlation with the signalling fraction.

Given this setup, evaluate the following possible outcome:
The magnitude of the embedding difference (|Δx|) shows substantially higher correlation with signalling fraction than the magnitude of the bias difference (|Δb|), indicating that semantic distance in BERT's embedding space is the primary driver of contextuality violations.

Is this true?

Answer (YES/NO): YES